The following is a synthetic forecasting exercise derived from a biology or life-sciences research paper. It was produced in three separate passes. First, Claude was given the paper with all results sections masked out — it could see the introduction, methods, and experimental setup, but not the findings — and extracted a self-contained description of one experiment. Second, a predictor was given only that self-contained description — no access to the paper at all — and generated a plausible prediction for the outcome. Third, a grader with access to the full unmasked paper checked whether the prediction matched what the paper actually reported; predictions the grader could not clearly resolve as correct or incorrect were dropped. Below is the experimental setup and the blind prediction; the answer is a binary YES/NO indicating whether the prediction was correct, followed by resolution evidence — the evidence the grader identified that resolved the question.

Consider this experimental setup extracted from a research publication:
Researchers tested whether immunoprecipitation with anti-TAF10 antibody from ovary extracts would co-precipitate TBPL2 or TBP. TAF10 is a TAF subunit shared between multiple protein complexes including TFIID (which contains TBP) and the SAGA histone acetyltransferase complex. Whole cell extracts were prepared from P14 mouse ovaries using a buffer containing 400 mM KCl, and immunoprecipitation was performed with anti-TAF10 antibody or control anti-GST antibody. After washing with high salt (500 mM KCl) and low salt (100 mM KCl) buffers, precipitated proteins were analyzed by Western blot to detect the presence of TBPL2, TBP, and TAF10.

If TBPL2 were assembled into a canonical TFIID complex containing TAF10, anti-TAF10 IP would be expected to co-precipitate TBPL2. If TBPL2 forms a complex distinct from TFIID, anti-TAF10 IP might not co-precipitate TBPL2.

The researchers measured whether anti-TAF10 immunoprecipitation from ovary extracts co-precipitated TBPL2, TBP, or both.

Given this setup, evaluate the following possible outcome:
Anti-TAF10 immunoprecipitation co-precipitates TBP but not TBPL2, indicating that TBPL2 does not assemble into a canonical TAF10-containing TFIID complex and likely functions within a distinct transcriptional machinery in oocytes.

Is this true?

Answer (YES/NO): YES